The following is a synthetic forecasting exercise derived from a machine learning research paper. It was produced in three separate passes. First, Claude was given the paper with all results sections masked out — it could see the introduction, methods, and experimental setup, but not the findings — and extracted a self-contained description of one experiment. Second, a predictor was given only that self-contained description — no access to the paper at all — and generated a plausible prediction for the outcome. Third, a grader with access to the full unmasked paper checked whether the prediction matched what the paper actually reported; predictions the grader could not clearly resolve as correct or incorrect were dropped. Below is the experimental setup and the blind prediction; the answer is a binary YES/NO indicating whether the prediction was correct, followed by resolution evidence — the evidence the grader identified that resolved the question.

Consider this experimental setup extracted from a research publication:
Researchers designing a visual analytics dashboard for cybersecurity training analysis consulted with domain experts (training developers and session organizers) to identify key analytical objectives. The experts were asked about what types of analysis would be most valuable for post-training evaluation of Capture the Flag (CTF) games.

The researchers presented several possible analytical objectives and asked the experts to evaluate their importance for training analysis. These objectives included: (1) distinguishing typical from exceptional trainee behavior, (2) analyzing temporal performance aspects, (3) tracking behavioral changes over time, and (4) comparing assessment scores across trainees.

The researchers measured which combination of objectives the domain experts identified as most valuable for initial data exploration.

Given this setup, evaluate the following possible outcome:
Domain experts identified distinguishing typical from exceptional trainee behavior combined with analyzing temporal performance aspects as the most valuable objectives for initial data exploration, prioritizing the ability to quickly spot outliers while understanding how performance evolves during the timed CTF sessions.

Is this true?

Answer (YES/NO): NO